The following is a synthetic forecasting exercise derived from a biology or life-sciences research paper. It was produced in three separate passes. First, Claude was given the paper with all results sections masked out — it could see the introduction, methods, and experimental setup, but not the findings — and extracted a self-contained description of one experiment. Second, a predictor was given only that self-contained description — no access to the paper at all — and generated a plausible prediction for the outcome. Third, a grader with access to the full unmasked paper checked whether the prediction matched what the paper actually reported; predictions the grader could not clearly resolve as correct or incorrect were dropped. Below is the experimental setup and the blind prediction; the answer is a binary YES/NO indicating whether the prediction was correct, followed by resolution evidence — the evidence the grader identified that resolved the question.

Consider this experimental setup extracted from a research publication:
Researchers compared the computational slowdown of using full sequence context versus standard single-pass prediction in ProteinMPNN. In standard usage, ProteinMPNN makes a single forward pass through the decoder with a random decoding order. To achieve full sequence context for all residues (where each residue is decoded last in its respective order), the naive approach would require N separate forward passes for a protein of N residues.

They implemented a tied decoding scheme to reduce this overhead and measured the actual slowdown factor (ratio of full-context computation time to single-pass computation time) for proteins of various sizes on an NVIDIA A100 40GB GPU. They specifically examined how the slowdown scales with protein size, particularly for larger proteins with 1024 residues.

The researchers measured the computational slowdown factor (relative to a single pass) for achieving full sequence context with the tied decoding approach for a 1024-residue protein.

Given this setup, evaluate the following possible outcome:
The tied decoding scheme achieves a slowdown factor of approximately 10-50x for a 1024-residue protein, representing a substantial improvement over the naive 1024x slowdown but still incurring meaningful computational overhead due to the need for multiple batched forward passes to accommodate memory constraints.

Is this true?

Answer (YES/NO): NO